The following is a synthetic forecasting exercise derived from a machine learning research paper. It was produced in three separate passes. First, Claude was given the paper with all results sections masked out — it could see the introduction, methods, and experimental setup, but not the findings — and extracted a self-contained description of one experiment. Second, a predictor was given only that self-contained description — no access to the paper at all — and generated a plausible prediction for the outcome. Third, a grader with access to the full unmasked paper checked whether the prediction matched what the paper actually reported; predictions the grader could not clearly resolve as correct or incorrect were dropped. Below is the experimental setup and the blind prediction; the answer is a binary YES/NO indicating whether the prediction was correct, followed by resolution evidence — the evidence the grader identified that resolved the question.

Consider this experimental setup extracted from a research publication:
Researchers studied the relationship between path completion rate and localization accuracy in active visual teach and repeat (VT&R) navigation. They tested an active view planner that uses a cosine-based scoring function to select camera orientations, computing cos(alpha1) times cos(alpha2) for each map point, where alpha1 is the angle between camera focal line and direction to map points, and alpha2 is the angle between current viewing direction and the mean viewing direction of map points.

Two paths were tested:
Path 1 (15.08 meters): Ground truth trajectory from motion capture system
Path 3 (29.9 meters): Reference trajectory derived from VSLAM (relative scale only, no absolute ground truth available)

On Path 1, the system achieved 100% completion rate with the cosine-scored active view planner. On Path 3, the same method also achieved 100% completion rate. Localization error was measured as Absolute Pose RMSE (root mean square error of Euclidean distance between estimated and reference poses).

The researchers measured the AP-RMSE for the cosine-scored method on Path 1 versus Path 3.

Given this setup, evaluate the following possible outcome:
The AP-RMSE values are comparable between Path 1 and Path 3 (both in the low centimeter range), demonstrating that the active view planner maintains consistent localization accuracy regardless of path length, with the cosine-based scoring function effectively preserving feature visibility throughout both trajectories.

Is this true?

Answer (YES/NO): NO